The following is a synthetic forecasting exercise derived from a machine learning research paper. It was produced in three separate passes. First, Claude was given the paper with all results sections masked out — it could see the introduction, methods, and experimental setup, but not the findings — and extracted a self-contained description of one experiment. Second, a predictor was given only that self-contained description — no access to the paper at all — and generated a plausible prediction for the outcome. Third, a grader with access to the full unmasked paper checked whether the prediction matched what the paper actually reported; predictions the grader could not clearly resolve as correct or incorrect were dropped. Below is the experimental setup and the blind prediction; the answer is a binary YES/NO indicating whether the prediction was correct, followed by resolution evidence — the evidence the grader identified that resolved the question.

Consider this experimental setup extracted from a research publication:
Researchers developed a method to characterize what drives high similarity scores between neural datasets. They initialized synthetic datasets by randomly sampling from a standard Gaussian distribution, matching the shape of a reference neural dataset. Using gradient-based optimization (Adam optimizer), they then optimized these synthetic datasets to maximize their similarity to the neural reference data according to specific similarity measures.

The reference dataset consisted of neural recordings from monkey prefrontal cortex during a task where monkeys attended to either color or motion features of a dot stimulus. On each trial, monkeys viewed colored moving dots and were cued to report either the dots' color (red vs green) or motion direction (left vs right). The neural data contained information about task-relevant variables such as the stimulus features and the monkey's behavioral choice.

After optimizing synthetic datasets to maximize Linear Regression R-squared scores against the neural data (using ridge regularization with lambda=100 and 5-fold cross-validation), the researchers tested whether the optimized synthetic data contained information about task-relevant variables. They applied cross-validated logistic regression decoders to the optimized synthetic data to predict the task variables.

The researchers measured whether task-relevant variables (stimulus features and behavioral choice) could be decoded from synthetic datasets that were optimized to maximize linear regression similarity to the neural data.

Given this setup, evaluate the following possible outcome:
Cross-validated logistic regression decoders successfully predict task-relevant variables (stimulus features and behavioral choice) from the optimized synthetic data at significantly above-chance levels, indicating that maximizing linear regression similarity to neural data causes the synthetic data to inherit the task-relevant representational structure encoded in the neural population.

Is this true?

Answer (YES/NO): NO